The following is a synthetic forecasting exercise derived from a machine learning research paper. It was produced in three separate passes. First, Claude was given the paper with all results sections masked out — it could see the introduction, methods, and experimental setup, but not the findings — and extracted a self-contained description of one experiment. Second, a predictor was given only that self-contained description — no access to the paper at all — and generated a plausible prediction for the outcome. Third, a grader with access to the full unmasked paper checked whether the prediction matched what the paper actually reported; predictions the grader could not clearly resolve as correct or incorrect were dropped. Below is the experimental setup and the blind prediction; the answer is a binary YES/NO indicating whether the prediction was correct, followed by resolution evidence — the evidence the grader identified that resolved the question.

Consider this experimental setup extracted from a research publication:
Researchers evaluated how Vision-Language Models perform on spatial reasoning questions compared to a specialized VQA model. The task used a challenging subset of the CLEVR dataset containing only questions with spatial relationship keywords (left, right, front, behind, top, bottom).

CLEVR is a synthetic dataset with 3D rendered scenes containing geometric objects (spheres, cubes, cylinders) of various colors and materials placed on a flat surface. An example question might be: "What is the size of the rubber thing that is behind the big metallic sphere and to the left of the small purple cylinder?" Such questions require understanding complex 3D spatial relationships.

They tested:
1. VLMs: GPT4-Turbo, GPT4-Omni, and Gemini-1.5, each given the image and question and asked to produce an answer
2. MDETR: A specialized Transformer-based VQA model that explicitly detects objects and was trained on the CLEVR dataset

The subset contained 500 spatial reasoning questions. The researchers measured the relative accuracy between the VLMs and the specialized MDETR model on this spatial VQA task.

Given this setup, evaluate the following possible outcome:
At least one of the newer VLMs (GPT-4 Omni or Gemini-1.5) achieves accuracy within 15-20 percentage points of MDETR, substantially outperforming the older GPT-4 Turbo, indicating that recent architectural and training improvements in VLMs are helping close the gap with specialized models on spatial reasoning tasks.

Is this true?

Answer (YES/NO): NO